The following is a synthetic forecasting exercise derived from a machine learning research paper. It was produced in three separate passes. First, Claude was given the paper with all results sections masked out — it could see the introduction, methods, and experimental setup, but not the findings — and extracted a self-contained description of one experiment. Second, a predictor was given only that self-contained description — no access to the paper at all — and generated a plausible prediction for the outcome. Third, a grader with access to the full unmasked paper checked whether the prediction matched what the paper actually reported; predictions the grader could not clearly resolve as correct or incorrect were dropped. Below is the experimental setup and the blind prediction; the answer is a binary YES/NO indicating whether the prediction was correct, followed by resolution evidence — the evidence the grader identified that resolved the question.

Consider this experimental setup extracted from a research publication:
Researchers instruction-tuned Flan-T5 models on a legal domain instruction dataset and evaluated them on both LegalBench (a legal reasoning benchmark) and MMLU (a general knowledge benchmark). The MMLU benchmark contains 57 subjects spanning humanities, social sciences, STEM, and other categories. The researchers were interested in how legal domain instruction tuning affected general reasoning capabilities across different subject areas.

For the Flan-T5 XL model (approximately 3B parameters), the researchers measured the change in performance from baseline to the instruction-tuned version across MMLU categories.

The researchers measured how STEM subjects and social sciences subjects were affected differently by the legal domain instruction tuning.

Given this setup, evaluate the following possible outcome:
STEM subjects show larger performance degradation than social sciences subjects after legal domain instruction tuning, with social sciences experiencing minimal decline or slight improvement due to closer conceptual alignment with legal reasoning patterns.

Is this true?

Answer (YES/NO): YES